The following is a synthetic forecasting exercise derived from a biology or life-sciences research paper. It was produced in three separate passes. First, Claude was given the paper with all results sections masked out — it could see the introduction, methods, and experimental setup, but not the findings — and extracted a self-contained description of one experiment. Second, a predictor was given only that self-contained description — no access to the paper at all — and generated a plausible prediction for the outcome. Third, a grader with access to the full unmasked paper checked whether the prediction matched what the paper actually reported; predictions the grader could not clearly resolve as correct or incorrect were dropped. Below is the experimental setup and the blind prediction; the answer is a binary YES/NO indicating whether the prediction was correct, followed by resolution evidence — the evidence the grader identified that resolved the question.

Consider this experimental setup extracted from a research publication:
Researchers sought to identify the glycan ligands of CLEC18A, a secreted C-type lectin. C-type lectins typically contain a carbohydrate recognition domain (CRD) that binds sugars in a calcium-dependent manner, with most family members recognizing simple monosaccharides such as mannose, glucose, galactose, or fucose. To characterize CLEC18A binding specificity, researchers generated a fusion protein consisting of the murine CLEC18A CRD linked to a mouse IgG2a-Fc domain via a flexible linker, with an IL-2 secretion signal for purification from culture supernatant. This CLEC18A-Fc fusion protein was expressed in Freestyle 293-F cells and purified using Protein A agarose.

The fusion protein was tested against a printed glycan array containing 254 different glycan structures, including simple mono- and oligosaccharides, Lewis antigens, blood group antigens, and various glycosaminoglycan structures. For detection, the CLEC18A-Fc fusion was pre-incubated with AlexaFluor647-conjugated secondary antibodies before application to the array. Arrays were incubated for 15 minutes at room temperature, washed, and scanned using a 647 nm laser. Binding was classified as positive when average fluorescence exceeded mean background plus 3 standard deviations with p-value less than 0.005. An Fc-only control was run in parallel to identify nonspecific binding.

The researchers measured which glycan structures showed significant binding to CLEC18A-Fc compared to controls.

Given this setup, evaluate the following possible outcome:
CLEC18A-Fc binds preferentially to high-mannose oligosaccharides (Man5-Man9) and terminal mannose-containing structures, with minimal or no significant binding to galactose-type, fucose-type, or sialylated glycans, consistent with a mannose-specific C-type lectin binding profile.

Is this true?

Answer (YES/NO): NO